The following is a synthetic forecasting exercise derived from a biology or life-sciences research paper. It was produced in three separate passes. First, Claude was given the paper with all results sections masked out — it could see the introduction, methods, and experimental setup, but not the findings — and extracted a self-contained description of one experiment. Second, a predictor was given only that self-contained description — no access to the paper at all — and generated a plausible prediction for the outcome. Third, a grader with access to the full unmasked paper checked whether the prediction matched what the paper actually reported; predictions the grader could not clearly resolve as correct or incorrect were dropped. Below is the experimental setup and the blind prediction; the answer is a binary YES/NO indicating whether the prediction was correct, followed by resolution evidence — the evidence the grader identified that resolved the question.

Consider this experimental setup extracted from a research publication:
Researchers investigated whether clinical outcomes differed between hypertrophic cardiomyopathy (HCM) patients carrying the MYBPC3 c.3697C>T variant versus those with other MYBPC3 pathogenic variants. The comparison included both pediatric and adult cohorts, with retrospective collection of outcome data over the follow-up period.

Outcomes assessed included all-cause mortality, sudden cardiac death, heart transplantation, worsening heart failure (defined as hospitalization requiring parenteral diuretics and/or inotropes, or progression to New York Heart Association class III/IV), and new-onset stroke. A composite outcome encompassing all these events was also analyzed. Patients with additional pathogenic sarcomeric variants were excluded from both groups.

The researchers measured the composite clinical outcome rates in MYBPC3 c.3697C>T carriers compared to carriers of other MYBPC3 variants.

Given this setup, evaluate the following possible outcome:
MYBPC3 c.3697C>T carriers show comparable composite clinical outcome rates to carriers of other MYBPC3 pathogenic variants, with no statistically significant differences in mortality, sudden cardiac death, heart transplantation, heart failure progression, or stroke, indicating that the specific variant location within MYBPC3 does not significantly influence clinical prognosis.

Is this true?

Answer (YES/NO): YES